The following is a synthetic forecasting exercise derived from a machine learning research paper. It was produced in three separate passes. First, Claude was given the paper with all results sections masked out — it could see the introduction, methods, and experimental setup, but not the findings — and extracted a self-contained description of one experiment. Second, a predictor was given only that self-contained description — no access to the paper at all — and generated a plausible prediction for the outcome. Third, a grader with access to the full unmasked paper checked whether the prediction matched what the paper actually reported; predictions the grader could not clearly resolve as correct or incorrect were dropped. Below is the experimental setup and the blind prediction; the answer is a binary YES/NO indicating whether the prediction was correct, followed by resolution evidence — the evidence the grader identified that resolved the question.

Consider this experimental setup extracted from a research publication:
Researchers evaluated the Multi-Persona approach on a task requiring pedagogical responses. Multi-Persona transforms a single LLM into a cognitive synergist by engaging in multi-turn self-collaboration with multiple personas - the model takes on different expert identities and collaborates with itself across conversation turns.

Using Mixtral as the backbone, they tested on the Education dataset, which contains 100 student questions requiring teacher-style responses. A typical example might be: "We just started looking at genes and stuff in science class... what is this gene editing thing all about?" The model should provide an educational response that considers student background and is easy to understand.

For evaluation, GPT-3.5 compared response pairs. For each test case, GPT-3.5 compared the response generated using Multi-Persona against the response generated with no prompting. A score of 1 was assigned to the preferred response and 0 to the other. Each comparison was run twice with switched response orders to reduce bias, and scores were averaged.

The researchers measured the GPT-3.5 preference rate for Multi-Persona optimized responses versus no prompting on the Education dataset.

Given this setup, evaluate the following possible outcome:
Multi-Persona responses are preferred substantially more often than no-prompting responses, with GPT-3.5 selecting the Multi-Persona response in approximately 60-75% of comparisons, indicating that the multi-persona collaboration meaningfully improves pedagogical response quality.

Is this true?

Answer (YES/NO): NO